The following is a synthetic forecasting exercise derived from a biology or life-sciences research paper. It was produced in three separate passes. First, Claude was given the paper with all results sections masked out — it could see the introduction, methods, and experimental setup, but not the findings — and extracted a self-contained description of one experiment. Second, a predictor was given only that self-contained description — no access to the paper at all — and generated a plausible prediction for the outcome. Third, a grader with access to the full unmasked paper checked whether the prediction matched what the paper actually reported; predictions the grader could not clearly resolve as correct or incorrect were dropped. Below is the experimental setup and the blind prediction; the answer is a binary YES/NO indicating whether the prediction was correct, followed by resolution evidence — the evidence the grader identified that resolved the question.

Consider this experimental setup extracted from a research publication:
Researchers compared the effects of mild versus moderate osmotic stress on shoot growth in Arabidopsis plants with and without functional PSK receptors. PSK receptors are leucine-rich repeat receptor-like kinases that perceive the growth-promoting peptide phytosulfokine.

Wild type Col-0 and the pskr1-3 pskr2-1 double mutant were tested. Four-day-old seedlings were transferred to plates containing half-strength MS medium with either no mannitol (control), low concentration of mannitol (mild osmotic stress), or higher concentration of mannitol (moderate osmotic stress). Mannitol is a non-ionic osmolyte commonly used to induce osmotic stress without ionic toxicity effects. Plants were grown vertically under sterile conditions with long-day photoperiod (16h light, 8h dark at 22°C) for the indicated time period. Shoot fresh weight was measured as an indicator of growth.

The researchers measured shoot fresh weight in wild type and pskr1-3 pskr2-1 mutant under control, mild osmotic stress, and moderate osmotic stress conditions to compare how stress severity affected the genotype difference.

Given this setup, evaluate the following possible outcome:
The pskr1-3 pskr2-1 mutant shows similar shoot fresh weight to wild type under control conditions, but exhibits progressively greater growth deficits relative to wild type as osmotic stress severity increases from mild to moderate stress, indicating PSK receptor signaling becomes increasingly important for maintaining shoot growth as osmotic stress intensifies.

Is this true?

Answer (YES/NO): NO